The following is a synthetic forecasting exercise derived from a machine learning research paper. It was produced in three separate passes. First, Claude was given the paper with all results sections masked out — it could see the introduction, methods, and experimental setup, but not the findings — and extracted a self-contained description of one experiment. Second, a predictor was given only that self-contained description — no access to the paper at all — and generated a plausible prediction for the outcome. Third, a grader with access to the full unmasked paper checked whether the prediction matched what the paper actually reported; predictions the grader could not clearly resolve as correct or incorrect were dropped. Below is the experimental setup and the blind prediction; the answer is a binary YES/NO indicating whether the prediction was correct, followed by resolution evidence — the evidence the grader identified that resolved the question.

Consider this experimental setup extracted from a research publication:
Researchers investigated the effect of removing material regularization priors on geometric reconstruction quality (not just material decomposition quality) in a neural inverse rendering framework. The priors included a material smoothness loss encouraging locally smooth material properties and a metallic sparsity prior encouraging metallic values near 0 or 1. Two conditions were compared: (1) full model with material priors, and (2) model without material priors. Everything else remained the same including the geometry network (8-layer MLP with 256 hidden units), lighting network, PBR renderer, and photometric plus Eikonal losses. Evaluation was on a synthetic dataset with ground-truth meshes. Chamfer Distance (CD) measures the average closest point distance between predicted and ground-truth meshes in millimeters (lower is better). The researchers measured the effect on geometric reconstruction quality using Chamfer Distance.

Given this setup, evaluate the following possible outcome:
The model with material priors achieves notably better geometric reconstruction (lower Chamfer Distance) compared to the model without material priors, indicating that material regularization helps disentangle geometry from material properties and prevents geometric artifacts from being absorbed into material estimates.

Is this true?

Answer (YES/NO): NO